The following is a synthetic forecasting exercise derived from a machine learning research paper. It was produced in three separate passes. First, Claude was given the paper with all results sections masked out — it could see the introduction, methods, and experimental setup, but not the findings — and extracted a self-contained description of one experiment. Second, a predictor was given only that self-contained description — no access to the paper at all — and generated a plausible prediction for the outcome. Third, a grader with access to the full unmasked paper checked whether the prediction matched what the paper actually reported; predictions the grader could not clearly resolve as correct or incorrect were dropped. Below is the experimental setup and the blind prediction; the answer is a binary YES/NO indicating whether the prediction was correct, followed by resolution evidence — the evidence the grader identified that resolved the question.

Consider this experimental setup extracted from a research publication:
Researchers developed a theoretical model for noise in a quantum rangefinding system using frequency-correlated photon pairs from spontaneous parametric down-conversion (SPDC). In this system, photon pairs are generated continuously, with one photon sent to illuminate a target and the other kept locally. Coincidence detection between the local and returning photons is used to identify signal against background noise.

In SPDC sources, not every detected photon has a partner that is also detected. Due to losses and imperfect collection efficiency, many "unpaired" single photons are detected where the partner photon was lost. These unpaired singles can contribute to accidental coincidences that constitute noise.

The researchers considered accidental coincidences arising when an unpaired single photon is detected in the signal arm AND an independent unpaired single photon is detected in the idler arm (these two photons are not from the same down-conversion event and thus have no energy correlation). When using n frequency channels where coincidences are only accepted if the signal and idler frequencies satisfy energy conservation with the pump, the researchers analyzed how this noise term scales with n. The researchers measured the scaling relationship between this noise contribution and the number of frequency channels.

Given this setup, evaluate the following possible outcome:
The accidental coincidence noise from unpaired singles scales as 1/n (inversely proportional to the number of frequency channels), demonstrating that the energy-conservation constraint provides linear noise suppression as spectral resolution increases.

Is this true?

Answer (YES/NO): YES